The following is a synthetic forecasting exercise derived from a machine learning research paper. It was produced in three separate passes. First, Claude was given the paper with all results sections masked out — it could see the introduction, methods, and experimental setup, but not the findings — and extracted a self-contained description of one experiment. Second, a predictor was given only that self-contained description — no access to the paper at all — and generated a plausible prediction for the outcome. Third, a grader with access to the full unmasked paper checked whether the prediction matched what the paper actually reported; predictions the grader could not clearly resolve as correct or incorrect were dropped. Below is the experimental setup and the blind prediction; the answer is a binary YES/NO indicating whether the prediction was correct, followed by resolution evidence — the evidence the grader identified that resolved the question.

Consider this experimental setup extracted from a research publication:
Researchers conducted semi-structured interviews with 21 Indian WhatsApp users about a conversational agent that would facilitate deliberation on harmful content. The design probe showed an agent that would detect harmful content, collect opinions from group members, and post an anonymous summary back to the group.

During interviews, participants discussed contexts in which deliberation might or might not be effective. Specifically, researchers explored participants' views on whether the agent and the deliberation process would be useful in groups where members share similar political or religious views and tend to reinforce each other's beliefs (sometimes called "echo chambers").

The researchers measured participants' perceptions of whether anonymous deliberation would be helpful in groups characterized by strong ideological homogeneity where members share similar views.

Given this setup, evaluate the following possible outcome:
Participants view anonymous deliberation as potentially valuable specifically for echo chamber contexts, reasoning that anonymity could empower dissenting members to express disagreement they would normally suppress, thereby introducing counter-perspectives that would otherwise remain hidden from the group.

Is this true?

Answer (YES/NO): NO